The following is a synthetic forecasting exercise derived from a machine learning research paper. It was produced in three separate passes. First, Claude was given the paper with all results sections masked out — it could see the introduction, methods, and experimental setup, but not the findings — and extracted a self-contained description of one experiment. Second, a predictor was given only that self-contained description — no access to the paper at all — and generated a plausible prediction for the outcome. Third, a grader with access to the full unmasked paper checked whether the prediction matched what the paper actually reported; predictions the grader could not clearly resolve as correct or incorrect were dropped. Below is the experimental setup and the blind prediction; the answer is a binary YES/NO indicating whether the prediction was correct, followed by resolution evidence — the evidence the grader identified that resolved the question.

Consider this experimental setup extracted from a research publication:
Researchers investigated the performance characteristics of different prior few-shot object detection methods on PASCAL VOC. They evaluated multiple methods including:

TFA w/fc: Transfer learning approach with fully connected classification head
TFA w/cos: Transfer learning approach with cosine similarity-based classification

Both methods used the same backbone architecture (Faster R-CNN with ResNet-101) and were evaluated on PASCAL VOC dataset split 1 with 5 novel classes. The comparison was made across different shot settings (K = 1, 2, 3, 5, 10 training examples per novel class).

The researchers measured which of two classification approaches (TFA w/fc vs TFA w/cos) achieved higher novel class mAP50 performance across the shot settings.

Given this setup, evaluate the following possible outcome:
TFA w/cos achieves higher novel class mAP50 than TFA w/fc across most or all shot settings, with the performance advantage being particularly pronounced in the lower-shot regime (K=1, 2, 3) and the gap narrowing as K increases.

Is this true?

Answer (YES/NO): YES